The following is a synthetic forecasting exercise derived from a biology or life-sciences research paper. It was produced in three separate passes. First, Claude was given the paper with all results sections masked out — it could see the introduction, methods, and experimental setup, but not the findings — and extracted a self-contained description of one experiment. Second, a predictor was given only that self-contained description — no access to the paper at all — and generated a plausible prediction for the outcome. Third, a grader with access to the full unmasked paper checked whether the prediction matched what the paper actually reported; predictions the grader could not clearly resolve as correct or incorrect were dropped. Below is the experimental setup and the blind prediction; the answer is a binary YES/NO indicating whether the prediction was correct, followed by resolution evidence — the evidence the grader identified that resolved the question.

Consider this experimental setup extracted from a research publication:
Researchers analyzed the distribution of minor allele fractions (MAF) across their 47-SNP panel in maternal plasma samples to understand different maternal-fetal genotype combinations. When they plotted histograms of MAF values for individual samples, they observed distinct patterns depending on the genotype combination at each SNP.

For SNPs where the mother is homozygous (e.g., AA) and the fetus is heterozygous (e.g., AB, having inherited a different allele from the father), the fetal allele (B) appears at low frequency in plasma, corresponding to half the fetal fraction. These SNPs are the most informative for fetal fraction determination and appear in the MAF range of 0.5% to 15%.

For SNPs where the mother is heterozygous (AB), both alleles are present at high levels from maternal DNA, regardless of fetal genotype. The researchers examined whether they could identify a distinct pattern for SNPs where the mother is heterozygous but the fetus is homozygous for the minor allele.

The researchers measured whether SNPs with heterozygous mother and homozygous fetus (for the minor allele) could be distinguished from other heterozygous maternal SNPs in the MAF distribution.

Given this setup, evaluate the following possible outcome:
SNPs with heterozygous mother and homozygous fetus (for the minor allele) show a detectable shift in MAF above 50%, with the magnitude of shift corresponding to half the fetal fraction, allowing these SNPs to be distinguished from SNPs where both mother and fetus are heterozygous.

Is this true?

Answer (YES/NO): NO